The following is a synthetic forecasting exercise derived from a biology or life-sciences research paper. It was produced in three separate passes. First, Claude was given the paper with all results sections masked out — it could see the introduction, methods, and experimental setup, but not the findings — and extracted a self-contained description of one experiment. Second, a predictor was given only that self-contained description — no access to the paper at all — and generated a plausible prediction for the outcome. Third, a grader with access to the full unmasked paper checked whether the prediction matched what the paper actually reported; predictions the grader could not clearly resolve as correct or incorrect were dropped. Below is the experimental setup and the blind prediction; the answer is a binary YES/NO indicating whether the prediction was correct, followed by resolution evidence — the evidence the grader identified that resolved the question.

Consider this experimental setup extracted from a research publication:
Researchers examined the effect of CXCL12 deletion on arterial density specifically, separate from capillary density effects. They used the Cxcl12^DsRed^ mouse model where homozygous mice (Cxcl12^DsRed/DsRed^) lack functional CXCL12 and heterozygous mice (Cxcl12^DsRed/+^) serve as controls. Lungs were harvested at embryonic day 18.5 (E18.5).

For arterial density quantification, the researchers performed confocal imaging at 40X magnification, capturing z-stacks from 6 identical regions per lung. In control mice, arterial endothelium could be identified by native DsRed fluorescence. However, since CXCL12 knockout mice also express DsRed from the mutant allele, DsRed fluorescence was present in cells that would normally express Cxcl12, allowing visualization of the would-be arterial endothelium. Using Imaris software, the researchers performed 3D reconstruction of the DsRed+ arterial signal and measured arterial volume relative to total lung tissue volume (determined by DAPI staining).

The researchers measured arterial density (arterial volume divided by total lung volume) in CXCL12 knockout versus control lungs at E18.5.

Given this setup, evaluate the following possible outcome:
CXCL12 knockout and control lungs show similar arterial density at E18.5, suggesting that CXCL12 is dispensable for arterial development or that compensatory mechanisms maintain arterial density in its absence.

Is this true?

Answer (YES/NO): NO